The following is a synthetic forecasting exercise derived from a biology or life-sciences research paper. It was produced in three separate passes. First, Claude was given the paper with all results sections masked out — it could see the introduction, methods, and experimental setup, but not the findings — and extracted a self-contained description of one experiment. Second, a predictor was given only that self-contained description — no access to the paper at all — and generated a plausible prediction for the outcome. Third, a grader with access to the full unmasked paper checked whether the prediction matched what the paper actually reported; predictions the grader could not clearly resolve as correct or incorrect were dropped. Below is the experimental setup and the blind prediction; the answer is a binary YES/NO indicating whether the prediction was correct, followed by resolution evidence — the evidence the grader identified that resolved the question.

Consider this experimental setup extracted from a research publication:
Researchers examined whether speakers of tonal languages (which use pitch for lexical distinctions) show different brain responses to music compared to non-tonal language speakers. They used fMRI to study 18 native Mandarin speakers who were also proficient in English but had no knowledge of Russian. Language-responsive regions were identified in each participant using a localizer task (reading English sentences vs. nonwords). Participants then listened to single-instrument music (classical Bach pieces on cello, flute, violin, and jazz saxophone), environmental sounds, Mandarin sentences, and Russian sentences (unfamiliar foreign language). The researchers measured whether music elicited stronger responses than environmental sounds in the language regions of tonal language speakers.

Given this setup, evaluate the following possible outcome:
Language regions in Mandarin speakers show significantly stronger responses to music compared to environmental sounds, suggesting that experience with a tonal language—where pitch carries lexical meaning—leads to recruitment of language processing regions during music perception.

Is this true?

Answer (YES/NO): NO